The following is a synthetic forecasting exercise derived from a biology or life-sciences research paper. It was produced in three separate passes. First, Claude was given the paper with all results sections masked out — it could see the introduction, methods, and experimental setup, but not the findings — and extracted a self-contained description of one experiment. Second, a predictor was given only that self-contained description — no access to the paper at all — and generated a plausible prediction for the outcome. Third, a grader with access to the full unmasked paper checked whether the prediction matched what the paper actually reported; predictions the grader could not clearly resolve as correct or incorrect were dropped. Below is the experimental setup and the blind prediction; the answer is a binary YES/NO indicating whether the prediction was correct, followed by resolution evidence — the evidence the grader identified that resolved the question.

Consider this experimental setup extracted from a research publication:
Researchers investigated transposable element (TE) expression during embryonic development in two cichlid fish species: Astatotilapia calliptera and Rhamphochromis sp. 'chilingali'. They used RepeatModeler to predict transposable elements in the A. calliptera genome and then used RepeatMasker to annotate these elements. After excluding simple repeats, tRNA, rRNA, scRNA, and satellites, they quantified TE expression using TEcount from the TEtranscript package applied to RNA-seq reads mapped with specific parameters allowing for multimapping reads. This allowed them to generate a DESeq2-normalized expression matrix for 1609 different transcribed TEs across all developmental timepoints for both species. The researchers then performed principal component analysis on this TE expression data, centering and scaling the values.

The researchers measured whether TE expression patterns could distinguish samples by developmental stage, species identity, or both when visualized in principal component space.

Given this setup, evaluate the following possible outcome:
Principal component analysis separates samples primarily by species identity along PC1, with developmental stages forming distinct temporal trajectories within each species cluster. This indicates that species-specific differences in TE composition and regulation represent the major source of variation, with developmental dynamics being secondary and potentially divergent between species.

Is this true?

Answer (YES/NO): YES